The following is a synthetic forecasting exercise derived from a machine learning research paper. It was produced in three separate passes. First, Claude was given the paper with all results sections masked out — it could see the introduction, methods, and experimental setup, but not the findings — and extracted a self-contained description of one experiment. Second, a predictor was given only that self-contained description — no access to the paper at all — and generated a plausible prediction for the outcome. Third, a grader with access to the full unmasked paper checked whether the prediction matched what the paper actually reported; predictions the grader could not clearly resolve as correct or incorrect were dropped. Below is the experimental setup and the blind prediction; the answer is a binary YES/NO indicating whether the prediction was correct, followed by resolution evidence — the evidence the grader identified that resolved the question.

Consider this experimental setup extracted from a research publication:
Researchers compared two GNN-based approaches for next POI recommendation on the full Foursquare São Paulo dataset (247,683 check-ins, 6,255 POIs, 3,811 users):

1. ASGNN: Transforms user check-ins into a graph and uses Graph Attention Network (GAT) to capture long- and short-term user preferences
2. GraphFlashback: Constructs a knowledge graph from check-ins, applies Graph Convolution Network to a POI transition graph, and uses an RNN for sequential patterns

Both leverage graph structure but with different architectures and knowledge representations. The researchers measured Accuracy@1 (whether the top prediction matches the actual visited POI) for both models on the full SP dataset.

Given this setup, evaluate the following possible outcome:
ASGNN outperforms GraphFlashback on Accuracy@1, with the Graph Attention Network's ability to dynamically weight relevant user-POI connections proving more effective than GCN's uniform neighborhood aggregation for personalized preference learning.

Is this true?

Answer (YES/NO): NO